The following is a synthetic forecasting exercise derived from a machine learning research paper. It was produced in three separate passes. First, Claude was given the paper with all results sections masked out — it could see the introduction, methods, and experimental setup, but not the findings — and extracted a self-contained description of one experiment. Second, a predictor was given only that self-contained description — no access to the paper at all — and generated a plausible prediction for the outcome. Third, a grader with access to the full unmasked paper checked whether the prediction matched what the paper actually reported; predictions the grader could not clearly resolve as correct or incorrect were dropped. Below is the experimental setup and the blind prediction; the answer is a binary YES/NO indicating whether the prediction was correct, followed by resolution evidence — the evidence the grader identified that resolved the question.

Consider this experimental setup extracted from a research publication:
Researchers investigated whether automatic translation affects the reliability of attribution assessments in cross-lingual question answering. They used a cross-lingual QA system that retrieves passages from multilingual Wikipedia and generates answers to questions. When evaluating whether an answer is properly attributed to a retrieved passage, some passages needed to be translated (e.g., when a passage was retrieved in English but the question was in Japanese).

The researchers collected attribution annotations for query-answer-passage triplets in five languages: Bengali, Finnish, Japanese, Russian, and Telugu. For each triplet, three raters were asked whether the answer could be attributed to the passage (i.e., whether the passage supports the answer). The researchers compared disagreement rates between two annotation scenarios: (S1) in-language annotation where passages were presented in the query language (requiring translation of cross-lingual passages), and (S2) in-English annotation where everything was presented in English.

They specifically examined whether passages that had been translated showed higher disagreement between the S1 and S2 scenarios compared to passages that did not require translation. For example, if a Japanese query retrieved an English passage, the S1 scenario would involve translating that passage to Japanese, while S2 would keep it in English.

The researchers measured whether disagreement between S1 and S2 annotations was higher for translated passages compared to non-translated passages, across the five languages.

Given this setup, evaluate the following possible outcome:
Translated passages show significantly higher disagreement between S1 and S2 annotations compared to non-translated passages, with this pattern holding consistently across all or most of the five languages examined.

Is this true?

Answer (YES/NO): NO